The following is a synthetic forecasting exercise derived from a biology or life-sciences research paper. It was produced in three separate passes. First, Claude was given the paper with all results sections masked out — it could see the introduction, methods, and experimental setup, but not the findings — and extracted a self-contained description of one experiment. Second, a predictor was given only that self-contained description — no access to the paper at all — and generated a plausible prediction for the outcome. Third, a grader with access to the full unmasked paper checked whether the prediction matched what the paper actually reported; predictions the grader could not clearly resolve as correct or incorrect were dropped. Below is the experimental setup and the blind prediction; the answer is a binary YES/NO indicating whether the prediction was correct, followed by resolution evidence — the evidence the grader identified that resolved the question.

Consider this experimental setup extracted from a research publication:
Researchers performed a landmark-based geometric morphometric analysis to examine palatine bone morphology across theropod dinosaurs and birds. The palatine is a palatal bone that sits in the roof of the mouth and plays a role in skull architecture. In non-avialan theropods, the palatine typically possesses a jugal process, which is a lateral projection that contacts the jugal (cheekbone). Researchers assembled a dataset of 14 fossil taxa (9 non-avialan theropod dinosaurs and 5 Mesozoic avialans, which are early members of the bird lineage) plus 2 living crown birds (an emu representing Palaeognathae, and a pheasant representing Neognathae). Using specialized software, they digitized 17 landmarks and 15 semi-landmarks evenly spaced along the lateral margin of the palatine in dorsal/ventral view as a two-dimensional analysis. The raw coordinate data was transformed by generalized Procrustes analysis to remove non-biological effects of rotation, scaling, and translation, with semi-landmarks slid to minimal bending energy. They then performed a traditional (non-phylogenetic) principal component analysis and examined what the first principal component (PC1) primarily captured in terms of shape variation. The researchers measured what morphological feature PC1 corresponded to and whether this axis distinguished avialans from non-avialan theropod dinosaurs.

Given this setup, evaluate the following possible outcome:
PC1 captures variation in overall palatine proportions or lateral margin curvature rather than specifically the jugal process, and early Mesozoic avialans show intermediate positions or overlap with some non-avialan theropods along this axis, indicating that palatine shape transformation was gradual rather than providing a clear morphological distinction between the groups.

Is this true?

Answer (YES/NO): NO